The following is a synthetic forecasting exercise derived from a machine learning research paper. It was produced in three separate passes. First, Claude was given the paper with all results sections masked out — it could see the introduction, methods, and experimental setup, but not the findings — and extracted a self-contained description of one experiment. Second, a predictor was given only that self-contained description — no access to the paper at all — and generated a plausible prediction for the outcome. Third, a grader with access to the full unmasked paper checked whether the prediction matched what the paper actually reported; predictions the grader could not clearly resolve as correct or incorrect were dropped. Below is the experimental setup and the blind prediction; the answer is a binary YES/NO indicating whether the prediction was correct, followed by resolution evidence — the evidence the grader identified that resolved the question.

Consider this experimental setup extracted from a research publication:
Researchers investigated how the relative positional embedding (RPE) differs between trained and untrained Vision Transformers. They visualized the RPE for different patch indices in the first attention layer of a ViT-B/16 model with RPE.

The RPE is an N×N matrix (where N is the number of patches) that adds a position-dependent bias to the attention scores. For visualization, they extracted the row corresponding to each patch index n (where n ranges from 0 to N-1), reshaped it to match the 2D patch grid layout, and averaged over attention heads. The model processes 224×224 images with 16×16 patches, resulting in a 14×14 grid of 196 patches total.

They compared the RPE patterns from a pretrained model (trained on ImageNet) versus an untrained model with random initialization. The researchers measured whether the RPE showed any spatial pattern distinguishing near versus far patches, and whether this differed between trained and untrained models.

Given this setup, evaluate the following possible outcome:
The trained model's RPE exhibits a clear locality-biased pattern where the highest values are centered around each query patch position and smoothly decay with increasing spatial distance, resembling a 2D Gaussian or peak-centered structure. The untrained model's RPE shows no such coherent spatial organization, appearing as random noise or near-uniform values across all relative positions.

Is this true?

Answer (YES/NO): YES